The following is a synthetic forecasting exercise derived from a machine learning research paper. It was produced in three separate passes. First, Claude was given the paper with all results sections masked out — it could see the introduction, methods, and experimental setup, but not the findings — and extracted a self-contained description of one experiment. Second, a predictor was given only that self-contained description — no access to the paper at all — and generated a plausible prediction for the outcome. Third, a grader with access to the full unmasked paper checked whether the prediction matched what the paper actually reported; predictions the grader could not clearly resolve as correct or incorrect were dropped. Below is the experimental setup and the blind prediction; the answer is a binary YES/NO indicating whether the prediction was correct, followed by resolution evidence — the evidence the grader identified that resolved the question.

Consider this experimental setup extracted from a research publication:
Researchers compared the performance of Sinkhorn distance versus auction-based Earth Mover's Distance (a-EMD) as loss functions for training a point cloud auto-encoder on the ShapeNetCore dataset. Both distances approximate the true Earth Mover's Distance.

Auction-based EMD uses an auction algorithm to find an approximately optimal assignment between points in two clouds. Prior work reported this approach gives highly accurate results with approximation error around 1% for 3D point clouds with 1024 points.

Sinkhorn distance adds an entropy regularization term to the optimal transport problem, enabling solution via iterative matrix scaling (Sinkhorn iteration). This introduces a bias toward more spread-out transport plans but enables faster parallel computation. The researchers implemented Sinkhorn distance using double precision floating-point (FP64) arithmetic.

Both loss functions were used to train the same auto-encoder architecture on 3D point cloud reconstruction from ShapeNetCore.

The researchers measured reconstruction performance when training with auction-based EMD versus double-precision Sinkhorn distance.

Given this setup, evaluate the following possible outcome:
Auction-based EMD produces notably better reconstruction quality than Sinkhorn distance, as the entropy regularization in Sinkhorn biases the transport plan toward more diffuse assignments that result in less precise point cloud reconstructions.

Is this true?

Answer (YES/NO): NO